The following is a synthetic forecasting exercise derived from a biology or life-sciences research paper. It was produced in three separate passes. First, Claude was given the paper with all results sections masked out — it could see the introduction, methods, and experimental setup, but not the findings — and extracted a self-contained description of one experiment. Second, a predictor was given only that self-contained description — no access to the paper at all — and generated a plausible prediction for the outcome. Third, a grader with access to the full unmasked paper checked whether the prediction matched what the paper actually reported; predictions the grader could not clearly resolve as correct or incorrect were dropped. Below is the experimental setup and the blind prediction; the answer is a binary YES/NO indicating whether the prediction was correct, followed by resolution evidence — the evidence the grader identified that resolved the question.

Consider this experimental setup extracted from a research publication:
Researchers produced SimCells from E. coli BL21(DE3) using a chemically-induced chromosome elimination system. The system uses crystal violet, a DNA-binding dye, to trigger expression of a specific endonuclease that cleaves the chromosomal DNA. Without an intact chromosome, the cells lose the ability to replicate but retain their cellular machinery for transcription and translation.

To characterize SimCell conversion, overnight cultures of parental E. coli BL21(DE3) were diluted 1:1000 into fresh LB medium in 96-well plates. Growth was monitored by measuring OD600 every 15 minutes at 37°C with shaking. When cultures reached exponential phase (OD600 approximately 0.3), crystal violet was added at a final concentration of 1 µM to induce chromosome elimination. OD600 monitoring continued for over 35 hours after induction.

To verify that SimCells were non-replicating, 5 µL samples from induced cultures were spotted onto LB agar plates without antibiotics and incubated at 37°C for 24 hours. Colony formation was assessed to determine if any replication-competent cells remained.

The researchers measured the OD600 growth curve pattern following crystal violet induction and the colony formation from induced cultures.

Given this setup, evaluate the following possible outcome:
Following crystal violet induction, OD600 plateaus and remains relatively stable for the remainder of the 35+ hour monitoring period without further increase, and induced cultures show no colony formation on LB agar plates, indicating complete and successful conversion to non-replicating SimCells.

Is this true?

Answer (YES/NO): YES